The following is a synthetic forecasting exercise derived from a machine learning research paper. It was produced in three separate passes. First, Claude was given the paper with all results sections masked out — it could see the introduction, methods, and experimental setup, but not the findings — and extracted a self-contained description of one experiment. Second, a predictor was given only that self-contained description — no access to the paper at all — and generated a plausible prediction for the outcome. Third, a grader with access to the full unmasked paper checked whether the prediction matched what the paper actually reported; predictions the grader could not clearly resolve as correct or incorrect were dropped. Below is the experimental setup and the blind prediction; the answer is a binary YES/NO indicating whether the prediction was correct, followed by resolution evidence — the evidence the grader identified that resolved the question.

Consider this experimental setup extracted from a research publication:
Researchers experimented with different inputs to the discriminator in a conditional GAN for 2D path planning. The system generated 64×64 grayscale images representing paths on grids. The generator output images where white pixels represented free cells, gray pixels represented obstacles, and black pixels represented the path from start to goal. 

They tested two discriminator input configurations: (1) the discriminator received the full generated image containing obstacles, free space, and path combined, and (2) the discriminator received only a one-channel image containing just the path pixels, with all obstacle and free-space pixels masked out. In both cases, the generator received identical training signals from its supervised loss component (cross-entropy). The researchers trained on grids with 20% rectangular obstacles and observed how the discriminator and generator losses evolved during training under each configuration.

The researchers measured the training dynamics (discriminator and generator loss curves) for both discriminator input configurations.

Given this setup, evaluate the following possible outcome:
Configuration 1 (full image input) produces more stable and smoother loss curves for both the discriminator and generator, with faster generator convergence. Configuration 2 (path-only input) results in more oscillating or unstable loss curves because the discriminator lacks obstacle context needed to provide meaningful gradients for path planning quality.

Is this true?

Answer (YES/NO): NO